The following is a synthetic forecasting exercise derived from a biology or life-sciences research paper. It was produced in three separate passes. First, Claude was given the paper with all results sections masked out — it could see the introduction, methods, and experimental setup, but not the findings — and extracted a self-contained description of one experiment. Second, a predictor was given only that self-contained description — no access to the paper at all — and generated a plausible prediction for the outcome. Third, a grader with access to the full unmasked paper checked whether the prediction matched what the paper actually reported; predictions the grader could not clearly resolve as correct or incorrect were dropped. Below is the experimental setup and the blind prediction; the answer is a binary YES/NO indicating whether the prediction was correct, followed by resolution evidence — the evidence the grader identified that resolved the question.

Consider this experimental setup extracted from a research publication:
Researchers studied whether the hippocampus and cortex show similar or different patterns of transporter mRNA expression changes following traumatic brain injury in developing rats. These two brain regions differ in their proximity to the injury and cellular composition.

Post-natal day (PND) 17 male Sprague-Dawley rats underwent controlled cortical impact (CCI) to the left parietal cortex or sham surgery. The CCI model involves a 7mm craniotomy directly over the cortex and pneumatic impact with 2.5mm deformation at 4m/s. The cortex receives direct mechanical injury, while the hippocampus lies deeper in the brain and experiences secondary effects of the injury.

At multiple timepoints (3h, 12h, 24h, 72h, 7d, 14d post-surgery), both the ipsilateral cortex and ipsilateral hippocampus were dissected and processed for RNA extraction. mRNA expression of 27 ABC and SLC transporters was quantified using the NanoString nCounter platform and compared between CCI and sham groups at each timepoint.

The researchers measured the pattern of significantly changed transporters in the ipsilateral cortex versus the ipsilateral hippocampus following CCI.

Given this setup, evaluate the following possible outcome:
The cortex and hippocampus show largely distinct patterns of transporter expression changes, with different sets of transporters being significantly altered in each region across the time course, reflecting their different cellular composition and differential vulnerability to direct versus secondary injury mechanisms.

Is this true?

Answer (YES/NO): NO